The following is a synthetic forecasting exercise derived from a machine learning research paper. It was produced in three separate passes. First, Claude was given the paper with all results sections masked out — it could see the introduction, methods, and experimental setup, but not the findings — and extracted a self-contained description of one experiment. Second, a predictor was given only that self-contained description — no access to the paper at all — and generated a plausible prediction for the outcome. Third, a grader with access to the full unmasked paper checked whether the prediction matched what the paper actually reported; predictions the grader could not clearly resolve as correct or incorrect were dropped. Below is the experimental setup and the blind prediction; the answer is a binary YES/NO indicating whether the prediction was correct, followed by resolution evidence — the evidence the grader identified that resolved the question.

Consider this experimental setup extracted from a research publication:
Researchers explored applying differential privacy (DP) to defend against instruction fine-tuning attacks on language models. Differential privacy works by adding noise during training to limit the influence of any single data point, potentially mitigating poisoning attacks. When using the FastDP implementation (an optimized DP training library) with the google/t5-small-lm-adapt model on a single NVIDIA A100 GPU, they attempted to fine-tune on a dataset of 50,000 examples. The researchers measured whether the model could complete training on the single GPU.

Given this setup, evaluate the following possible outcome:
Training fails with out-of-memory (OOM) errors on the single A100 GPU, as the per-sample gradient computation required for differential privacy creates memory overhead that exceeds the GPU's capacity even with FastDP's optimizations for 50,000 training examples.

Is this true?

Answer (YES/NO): YES